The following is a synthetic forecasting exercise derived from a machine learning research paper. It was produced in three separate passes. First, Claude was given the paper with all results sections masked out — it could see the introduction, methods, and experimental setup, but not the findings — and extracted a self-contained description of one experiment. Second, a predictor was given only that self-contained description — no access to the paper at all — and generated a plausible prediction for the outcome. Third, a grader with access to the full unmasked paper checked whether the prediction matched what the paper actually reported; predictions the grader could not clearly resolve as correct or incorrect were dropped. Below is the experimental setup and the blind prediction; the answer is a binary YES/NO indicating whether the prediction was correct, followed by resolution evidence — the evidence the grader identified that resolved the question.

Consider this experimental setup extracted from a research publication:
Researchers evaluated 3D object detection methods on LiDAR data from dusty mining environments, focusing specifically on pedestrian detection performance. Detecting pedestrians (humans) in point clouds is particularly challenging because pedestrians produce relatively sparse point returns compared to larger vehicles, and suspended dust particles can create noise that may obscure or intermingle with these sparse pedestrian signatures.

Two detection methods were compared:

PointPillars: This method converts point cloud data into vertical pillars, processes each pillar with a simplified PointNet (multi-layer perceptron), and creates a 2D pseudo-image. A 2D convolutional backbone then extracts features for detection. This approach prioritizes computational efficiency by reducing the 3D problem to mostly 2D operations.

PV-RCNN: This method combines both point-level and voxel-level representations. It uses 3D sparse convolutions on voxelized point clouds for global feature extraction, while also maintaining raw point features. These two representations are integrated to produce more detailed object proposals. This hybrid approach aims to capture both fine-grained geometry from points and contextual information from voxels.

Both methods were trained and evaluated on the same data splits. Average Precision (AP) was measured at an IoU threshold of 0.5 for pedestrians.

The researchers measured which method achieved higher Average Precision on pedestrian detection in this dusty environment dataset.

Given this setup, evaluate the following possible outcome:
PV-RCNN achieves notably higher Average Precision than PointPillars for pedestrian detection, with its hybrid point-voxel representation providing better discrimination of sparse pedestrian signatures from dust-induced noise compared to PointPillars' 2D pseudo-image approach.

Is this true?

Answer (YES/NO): NO